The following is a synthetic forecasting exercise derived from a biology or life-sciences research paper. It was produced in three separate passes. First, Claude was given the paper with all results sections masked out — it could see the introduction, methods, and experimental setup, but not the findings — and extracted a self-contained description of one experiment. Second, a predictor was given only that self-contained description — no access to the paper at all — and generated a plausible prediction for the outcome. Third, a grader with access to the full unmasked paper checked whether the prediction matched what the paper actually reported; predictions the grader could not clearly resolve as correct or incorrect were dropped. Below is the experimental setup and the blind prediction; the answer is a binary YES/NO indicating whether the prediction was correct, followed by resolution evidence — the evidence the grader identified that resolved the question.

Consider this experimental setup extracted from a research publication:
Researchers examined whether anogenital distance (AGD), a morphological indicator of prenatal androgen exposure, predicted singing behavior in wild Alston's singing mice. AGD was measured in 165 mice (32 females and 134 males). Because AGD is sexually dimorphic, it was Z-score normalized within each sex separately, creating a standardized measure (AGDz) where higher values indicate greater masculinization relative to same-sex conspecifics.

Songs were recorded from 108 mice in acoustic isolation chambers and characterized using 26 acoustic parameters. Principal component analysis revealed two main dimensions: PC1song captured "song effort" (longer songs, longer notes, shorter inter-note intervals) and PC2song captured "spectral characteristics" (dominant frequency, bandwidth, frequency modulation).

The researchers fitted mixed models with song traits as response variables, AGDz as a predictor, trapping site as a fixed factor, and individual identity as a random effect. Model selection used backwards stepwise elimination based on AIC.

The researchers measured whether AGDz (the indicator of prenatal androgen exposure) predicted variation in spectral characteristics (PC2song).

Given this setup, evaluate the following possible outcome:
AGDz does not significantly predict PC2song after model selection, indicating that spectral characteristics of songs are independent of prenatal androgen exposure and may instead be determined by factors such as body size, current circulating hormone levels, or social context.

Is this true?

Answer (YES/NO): YES